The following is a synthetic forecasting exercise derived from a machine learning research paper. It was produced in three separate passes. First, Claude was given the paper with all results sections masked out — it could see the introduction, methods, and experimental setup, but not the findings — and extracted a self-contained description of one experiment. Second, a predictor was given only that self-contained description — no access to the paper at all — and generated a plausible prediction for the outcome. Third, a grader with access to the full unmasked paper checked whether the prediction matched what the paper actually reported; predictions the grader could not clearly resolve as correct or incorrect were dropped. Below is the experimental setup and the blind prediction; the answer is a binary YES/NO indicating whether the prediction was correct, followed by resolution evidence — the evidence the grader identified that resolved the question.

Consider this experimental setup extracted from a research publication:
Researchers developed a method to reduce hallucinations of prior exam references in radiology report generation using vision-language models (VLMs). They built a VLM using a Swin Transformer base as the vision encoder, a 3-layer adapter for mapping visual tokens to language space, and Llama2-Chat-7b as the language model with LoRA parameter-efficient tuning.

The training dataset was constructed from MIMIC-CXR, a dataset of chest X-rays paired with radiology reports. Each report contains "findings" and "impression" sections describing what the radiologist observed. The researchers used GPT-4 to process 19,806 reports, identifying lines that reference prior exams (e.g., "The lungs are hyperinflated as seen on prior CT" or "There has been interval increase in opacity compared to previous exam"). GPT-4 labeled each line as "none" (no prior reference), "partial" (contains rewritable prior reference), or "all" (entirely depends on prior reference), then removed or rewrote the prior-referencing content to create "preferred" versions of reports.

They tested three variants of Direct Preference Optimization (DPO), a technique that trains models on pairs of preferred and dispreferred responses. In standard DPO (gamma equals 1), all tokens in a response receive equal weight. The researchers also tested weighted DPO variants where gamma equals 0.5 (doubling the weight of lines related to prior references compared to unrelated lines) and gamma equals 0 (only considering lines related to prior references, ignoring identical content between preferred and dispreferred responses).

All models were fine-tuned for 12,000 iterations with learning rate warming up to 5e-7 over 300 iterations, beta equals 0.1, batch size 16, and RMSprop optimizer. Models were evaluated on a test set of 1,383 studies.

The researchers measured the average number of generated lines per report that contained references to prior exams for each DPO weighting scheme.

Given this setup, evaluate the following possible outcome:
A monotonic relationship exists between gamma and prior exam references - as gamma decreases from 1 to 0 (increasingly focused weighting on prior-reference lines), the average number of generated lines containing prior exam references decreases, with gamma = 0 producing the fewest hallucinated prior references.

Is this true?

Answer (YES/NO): NO